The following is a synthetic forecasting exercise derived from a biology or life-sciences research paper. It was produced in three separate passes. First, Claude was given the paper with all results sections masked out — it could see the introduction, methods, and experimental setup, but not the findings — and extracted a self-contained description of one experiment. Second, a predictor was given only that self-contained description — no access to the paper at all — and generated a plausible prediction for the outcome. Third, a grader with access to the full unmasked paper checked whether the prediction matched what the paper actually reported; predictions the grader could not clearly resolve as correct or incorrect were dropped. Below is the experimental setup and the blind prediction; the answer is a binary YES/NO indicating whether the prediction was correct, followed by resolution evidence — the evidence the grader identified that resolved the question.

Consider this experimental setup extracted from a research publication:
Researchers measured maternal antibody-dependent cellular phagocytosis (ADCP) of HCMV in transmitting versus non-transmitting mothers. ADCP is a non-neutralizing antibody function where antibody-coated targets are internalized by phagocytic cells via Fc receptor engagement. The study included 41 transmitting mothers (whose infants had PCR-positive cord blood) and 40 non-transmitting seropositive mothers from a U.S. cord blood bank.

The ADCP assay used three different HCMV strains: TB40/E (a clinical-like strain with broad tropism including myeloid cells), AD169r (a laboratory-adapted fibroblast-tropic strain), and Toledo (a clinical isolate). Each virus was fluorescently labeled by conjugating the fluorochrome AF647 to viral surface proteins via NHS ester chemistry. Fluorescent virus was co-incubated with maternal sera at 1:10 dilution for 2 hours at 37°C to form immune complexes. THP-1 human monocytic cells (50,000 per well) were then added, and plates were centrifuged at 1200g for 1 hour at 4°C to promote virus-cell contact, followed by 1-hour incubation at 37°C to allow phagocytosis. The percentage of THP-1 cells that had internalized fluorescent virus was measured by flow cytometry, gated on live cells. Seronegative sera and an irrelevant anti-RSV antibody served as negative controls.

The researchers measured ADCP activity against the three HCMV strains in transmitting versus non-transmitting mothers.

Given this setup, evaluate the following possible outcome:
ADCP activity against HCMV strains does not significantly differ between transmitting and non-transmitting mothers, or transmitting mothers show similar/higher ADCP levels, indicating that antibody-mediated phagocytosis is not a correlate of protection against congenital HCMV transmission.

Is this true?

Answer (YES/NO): NO